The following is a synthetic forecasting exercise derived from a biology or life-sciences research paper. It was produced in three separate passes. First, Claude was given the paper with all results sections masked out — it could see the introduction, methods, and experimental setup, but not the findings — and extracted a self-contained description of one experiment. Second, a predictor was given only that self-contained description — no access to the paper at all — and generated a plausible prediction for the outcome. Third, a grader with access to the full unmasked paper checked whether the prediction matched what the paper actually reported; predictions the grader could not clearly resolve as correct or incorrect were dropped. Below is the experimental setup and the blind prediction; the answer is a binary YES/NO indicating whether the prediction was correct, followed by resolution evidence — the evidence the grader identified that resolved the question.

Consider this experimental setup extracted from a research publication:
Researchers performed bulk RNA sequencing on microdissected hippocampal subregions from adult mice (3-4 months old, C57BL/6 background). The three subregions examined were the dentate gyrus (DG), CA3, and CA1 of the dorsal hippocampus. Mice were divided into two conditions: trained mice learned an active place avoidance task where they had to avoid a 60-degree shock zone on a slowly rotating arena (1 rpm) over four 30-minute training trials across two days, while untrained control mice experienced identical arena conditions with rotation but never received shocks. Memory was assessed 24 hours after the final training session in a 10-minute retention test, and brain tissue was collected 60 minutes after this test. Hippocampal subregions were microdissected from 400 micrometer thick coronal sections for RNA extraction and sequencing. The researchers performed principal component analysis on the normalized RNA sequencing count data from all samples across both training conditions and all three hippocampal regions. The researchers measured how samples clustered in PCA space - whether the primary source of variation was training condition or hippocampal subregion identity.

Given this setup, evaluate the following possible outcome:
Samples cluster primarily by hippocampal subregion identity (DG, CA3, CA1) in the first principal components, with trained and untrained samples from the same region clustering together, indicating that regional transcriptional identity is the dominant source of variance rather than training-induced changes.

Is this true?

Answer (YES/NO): NO